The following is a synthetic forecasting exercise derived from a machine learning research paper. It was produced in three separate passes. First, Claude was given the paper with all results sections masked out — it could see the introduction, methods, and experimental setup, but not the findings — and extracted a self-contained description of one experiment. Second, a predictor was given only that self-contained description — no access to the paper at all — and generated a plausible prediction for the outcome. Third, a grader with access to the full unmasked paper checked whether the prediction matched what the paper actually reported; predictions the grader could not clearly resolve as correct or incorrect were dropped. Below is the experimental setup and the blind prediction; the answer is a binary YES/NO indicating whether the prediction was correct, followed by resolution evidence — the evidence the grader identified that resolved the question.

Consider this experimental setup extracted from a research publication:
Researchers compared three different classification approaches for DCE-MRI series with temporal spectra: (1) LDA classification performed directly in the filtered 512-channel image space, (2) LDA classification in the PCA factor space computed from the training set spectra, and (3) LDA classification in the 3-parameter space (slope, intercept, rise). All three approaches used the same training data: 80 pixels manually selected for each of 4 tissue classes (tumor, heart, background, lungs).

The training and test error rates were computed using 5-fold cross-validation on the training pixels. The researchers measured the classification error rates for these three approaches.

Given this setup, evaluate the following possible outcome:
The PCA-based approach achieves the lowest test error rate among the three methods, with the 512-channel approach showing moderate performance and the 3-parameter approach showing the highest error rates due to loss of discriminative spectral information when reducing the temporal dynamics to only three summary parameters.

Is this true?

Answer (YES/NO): NO